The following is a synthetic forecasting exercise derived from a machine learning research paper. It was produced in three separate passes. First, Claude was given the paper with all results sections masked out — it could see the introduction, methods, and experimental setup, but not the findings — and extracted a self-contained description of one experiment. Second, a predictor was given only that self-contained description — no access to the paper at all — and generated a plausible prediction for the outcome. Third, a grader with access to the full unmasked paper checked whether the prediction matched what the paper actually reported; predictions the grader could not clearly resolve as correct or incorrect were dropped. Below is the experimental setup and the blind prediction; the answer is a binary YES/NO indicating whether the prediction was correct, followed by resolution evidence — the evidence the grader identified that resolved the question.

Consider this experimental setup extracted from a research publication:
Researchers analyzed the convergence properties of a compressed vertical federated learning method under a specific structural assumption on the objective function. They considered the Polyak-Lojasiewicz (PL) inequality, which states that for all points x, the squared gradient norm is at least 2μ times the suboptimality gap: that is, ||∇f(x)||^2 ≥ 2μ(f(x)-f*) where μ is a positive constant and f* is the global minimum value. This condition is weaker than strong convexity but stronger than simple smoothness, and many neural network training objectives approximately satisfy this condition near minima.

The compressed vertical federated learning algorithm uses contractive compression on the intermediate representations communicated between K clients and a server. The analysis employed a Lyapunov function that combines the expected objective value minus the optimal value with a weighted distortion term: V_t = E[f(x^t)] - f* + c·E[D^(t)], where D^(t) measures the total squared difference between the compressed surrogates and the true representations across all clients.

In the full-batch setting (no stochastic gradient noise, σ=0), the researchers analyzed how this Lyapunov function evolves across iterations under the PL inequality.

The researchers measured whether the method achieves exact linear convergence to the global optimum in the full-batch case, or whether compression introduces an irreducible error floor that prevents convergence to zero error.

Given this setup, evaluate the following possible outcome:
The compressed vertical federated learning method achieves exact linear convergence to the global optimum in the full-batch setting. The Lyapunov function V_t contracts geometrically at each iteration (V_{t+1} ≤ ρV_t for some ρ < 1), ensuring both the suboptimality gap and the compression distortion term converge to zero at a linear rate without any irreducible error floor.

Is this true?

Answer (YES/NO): YES